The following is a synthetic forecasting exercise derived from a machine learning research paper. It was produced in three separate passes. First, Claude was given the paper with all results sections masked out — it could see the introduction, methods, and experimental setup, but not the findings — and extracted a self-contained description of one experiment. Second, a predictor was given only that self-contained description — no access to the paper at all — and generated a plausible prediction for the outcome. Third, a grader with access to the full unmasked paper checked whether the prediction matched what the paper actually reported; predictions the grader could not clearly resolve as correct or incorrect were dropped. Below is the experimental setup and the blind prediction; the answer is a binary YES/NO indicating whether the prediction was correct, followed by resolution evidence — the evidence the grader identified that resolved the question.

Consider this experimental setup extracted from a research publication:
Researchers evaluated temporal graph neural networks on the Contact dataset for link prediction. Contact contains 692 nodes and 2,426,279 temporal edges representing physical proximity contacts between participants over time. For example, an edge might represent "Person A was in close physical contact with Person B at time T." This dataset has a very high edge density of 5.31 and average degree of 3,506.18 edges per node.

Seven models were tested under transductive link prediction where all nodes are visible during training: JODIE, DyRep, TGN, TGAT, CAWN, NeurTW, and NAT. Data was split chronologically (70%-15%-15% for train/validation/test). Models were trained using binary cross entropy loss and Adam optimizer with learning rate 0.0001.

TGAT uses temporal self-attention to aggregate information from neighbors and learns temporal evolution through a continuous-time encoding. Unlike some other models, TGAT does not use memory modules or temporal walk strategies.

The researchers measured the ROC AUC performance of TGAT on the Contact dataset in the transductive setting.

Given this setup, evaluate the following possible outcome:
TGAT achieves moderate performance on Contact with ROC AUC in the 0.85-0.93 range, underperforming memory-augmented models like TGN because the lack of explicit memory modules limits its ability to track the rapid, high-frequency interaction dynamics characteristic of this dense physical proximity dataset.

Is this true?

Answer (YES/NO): NO